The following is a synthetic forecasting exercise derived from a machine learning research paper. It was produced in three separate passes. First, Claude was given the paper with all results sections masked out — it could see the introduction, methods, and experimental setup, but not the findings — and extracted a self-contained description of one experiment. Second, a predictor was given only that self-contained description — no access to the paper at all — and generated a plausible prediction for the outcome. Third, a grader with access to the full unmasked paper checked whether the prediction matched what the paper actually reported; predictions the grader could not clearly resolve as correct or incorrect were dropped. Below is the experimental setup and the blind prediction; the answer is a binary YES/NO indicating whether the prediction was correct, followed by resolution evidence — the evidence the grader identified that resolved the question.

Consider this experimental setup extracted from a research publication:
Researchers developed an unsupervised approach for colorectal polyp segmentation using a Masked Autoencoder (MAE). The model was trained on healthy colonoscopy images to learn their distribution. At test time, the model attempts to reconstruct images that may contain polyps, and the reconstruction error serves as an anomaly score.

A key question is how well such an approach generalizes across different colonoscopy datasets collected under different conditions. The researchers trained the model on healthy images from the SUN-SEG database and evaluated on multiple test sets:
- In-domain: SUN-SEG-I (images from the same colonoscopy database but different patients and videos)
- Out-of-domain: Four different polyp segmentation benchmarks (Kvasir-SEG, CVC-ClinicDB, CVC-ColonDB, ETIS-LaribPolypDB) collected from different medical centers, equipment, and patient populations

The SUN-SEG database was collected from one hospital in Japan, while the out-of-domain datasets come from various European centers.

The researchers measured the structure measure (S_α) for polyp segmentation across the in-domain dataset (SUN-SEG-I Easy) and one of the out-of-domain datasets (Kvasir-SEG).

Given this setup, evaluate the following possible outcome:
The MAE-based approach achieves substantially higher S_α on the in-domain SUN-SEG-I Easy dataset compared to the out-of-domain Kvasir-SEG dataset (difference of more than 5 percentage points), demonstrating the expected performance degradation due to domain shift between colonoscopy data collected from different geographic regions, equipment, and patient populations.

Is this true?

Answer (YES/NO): NO